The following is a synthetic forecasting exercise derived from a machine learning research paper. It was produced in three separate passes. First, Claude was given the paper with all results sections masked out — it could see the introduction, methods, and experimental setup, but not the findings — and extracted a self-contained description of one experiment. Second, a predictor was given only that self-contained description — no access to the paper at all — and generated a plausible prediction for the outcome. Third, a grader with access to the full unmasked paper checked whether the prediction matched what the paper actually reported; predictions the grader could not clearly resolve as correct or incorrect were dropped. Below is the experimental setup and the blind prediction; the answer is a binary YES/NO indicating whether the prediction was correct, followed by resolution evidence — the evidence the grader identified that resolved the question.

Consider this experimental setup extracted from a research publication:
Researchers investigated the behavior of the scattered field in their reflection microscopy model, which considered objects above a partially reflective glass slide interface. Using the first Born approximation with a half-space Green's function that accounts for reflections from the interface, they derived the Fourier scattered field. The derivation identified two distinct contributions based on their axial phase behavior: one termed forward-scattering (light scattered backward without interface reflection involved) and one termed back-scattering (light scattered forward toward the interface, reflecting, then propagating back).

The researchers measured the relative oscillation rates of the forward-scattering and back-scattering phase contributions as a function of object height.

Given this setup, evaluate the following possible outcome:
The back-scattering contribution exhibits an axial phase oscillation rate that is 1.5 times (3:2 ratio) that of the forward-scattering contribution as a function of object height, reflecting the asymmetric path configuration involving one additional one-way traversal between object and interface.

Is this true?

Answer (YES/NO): NO